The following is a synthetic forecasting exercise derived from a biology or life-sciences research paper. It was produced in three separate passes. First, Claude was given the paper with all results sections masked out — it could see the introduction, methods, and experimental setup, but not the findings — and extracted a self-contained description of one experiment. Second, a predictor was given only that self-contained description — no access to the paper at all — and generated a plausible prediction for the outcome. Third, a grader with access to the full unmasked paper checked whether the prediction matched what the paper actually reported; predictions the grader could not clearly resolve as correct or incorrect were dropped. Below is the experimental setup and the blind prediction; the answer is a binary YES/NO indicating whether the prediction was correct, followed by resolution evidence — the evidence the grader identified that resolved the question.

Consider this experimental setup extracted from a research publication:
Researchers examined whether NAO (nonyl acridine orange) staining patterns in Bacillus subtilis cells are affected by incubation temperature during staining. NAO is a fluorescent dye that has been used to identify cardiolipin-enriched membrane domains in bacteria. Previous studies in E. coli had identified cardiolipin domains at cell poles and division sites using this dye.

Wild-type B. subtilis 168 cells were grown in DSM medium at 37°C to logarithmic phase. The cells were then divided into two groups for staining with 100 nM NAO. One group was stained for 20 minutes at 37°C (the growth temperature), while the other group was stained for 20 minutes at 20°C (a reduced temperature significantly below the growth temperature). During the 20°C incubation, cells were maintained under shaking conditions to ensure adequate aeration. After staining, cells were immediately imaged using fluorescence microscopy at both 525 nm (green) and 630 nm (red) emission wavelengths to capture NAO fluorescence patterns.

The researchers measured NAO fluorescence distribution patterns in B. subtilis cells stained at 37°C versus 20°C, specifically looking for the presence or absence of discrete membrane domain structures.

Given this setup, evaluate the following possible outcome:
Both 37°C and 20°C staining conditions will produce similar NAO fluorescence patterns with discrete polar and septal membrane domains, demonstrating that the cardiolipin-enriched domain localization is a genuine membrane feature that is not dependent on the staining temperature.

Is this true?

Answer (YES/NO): NO